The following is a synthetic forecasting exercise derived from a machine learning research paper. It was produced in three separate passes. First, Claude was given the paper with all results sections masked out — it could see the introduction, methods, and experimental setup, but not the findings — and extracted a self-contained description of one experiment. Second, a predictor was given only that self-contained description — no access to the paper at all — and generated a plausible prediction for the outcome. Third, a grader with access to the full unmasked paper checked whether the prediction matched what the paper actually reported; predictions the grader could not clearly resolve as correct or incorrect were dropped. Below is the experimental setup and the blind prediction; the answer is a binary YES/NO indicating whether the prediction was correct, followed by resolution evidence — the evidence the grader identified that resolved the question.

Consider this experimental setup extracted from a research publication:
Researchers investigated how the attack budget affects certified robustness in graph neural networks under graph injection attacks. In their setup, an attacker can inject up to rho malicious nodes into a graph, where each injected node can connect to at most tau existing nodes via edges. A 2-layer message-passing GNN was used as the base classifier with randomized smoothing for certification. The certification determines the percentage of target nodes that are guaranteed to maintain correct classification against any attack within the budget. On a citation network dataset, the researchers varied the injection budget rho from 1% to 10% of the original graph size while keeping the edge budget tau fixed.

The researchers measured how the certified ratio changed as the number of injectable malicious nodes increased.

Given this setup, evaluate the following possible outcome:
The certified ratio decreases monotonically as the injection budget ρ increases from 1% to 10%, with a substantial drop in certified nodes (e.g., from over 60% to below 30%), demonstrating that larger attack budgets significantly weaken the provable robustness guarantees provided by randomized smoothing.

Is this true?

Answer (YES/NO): NO